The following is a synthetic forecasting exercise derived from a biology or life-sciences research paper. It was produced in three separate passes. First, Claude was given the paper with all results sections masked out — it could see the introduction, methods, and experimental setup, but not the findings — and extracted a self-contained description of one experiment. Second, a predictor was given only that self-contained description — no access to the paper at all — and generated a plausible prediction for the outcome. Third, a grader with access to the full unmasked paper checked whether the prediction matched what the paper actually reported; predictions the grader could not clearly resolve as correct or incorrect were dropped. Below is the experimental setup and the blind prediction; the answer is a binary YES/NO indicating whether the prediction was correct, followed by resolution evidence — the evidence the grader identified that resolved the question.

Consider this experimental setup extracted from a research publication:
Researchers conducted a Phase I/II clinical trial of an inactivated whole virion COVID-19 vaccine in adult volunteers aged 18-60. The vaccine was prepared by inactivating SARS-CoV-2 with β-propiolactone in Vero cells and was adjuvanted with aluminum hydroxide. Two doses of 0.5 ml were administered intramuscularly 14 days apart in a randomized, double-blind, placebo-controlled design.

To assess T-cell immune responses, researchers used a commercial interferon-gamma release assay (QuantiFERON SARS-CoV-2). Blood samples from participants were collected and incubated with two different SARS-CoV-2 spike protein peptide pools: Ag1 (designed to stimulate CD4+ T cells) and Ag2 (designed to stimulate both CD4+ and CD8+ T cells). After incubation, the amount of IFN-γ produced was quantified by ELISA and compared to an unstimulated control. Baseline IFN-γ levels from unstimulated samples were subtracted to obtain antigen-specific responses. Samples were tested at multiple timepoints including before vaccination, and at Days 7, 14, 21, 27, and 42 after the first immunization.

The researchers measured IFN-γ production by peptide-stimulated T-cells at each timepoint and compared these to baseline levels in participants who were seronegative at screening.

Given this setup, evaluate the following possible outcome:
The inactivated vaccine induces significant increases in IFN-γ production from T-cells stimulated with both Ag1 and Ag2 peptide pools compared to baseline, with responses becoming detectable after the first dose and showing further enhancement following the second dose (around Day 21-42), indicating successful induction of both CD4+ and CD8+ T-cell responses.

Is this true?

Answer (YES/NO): YES